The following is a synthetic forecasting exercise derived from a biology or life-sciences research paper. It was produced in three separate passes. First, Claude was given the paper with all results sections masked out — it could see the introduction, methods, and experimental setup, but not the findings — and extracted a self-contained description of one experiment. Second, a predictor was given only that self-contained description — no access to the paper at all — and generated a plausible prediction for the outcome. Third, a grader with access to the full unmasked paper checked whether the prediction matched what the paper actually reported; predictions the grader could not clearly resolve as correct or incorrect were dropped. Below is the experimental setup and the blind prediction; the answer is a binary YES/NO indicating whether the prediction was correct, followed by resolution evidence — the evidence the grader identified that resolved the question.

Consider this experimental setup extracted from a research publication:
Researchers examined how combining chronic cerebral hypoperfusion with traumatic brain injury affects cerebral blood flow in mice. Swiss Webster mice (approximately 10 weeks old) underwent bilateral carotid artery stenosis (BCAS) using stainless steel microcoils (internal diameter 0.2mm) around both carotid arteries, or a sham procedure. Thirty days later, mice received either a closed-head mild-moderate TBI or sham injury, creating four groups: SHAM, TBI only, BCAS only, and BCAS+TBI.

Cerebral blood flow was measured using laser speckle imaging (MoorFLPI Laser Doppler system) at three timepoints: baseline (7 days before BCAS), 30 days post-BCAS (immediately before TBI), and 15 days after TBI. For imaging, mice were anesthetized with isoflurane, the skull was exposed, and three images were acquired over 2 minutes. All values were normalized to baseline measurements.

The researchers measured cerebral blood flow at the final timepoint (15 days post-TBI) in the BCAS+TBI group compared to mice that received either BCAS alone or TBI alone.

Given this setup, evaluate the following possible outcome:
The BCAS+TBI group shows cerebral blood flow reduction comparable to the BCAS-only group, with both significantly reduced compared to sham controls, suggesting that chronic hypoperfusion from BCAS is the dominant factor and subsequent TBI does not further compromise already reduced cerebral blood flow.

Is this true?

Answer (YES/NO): NO